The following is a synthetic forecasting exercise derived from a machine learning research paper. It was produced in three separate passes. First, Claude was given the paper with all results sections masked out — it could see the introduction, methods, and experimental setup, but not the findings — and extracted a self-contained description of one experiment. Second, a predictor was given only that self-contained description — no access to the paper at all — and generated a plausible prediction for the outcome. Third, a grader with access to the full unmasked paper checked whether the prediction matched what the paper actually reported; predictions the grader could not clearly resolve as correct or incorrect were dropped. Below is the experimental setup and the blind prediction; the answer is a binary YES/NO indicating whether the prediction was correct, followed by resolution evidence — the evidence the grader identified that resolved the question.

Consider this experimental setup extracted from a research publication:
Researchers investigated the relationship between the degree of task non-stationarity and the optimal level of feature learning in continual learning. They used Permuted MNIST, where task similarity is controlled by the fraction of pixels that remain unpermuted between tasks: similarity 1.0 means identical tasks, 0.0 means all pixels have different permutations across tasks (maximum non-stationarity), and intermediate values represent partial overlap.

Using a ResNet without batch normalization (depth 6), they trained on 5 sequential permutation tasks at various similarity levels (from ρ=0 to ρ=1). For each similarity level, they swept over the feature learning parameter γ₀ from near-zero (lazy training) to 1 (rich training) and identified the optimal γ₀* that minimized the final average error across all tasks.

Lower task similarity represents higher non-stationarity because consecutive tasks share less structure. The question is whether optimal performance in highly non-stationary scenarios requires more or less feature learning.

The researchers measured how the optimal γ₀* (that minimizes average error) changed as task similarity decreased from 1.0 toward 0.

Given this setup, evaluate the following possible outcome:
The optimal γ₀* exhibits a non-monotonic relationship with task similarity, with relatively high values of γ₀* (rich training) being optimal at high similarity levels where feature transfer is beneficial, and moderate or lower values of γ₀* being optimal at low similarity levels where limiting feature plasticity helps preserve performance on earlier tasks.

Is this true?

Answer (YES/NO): NO